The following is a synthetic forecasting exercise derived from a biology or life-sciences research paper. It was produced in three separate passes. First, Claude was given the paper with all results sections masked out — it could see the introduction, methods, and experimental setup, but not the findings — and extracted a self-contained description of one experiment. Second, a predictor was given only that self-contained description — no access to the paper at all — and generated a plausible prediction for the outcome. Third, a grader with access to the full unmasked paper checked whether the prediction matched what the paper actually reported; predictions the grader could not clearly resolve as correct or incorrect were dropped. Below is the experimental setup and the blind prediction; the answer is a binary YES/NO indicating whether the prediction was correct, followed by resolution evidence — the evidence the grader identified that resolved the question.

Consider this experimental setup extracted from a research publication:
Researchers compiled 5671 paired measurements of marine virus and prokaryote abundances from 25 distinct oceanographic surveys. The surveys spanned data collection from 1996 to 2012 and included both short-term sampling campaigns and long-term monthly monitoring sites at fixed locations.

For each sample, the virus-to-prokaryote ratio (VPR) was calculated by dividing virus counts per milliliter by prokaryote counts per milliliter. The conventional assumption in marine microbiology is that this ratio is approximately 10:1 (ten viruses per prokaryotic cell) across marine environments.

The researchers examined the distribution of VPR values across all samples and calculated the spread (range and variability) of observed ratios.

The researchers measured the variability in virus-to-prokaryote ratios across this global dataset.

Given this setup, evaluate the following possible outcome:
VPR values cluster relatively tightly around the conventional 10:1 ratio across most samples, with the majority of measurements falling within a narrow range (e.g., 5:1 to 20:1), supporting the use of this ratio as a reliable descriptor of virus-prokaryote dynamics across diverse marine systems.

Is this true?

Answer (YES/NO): NO